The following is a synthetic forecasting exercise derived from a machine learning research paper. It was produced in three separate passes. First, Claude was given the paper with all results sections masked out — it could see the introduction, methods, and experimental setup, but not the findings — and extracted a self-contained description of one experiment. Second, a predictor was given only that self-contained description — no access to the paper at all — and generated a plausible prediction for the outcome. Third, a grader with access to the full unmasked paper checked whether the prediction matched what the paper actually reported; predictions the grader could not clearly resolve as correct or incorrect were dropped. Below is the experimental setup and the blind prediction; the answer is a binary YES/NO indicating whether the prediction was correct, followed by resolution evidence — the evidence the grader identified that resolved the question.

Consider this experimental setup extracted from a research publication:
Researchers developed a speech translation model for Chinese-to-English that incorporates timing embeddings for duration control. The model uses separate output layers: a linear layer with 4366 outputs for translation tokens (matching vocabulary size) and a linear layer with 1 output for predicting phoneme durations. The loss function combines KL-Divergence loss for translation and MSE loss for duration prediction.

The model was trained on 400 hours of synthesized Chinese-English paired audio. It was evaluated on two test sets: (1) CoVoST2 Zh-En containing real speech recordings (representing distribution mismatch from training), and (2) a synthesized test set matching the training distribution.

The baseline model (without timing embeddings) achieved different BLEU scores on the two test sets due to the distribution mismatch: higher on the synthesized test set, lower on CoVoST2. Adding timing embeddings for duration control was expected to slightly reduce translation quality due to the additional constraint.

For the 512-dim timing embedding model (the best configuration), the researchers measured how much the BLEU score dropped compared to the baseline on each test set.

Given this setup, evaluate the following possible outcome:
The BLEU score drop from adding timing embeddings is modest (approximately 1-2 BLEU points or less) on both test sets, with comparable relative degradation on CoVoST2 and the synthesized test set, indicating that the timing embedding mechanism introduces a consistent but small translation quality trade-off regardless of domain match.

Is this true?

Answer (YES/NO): YES